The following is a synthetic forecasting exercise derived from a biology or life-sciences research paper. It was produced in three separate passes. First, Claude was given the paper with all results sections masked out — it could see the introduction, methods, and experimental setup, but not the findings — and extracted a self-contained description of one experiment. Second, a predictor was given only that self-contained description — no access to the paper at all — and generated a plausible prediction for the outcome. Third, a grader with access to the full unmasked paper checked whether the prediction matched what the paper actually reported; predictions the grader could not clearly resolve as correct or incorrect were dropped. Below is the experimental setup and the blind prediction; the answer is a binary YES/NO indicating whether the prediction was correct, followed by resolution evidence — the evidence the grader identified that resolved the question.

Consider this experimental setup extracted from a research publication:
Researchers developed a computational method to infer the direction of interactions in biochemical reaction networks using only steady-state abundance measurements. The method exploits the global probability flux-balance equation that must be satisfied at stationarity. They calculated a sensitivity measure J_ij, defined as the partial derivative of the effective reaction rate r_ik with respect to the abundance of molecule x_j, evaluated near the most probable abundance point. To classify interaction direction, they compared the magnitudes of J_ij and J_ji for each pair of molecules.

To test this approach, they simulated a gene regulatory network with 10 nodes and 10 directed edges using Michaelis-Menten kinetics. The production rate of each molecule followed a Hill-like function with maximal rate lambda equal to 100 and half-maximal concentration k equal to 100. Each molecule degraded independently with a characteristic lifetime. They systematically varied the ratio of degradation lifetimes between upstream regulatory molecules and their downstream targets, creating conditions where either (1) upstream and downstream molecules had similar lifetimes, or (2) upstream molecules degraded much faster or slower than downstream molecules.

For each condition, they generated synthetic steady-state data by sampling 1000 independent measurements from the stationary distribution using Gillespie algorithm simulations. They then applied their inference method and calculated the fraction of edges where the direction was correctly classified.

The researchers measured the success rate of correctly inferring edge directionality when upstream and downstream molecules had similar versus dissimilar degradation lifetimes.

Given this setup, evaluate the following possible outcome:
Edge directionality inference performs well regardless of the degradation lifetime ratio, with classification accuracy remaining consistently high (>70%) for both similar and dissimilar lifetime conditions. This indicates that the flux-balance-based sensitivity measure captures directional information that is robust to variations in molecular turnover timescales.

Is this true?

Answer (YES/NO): NO